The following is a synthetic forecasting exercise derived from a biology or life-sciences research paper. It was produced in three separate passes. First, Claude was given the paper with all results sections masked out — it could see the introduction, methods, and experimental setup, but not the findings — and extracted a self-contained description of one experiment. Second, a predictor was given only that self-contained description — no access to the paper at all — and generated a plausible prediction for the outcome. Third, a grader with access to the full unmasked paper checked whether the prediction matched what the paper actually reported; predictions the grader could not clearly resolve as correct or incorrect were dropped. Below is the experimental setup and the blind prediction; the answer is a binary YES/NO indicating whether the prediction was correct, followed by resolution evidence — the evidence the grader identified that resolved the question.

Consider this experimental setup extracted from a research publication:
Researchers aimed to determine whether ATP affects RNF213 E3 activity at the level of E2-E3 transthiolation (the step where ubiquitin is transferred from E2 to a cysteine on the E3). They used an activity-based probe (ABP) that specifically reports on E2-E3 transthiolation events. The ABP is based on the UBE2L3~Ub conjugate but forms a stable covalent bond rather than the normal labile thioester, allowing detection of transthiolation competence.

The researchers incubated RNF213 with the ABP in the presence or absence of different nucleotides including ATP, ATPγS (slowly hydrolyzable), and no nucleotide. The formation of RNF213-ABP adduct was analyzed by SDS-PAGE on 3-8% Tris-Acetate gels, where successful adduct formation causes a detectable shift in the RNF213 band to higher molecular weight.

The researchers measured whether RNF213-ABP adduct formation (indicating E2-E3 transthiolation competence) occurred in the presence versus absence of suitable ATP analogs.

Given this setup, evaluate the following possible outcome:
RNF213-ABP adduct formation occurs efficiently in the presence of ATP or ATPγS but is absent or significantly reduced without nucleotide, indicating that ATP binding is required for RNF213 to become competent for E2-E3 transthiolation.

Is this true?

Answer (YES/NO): YES